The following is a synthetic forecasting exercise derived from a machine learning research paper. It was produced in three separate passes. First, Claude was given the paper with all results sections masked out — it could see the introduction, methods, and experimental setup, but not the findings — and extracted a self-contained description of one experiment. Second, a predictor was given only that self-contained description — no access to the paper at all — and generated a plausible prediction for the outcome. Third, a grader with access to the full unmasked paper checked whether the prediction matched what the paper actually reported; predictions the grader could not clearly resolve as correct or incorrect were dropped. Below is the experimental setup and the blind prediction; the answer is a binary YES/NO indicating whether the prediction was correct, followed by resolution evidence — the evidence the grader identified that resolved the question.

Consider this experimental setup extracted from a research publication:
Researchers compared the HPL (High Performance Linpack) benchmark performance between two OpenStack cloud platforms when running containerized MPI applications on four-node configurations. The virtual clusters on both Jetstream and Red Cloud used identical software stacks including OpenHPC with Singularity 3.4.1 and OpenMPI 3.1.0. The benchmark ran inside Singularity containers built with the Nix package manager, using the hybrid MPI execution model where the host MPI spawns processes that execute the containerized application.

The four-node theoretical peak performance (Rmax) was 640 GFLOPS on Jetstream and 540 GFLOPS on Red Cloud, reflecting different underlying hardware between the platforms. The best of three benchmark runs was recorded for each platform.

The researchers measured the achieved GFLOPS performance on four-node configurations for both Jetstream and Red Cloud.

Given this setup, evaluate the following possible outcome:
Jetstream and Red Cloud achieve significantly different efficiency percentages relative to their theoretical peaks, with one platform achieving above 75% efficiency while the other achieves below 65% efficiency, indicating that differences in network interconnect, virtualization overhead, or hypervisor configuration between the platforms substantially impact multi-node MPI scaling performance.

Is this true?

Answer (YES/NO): NO